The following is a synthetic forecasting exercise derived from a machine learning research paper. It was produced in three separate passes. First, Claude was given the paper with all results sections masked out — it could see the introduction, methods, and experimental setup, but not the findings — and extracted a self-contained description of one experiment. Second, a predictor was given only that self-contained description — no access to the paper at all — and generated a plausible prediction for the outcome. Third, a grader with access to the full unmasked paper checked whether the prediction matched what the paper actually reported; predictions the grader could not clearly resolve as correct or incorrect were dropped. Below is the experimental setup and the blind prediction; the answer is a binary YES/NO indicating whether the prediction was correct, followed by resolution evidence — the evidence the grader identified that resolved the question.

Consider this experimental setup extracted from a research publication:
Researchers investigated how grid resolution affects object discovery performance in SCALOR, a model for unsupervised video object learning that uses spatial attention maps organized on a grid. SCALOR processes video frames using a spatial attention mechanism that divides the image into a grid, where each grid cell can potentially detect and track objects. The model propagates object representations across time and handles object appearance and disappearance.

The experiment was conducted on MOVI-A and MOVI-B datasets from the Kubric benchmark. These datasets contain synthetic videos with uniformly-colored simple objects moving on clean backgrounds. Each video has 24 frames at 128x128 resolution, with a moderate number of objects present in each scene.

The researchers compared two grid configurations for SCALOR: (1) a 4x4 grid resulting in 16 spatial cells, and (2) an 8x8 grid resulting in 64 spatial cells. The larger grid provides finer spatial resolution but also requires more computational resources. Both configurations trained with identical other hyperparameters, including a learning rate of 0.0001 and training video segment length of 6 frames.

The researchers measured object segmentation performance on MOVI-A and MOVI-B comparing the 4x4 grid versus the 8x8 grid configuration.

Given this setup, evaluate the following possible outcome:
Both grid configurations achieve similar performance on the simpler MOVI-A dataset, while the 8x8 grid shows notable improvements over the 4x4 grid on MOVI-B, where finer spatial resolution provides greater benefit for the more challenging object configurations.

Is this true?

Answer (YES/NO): NO